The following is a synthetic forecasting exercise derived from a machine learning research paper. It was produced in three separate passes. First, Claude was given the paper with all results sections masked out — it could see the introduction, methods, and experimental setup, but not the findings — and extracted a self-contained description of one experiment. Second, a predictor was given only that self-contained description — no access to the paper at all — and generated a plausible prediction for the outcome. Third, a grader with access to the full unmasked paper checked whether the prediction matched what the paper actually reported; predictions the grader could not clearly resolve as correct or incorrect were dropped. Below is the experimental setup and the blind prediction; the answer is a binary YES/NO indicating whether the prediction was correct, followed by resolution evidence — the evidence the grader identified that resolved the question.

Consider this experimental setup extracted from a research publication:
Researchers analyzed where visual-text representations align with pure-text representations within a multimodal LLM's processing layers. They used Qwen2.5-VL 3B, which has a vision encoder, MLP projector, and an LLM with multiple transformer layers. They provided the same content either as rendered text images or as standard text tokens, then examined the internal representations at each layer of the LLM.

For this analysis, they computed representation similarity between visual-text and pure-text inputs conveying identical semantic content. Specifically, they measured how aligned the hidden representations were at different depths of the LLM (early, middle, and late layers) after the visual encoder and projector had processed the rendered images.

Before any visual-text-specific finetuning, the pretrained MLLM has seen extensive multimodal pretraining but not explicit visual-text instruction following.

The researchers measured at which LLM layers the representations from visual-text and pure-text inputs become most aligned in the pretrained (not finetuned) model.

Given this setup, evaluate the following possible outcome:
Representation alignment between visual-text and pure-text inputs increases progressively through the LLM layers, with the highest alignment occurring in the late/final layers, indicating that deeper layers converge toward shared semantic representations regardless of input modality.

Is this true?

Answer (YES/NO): NO